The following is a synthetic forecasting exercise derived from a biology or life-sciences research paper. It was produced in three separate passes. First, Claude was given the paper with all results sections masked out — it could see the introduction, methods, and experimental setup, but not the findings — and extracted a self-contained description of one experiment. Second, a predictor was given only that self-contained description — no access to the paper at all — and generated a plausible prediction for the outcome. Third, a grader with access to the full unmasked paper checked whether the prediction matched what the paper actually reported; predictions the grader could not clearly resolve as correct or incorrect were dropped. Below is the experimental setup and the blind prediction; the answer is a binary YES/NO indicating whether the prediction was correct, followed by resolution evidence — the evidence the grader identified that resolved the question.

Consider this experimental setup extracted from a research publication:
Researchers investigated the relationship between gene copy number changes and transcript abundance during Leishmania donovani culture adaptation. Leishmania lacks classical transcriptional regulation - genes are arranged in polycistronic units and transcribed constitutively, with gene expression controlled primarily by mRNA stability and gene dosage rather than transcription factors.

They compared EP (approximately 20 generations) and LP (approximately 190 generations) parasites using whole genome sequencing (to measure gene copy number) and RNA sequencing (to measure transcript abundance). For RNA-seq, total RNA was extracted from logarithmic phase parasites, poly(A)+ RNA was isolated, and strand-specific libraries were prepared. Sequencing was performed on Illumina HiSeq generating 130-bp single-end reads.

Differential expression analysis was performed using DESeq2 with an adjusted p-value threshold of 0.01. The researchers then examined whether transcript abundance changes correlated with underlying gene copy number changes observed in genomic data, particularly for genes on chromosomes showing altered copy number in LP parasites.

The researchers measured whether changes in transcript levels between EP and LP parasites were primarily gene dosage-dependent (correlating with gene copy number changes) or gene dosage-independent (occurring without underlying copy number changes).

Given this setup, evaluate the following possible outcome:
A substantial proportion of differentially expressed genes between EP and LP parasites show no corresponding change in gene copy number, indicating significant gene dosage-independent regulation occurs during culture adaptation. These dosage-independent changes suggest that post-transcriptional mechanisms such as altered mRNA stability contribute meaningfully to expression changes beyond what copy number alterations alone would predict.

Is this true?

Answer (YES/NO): YES